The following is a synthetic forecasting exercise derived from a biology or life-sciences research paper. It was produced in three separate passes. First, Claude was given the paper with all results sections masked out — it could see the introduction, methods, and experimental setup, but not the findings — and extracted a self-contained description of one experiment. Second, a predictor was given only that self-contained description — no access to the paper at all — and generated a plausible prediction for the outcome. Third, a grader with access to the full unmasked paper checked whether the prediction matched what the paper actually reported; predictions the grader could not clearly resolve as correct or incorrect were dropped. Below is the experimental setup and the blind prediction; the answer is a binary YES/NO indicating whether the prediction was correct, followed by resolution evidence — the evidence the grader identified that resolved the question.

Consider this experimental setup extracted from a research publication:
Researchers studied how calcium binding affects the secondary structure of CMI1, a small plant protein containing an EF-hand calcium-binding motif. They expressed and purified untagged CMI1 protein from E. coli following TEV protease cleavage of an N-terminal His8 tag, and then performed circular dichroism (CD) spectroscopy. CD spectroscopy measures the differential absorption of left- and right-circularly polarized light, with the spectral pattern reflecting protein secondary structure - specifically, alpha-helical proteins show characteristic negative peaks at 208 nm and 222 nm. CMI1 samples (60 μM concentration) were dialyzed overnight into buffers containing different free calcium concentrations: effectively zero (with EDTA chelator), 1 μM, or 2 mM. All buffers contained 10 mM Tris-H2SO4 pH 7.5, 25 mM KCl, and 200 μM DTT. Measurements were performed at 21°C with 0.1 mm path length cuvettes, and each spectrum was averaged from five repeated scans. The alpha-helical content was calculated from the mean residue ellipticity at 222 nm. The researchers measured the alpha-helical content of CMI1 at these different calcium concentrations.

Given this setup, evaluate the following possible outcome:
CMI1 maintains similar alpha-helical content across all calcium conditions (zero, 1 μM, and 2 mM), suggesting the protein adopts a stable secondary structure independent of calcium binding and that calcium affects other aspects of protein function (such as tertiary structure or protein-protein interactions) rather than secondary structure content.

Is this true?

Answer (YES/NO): NO